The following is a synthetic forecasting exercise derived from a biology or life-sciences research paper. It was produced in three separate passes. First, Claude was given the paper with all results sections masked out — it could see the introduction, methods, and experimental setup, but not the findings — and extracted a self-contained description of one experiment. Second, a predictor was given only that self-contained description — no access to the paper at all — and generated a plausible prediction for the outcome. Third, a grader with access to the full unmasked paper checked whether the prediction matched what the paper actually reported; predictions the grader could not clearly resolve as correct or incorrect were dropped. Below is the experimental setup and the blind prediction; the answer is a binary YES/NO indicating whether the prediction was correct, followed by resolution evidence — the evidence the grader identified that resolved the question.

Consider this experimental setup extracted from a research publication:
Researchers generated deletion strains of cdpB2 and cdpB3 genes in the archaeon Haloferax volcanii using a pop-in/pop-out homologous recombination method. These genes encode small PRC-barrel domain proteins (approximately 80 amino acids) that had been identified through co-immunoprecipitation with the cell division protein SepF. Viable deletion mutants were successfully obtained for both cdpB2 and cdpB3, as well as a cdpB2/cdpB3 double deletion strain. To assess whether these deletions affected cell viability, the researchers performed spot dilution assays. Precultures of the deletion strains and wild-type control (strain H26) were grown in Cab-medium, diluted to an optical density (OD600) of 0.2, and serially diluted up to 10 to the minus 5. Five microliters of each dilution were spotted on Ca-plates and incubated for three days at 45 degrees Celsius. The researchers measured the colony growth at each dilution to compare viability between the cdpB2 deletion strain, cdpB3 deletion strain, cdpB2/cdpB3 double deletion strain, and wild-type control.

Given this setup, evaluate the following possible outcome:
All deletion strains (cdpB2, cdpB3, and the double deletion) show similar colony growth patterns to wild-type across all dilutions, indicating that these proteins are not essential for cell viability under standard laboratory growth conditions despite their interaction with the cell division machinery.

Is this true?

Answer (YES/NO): NO